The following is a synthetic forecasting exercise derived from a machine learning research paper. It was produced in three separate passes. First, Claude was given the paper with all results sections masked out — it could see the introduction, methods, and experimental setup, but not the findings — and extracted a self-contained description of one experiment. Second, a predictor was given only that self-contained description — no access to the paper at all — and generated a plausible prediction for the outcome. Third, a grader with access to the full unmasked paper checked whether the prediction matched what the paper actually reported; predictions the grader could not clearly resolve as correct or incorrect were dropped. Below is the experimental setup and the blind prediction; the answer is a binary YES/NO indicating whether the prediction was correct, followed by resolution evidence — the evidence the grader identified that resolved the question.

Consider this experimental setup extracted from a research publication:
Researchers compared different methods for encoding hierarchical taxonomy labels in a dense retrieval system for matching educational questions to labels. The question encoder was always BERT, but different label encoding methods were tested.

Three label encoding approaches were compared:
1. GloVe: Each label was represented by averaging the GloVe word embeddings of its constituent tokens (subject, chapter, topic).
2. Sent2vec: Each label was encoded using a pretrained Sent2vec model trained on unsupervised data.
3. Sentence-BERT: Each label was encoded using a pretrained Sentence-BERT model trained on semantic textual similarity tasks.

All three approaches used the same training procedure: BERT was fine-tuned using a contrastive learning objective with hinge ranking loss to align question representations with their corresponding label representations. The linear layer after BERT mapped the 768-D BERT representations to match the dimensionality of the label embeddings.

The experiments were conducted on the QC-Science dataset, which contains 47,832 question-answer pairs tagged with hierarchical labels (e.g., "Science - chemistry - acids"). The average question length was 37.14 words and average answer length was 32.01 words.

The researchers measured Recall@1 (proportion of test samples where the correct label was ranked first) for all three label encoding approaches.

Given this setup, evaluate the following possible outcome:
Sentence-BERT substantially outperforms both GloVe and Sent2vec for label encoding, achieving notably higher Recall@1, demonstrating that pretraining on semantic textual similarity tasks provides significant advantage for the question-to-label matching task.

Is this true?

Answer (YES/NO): YES